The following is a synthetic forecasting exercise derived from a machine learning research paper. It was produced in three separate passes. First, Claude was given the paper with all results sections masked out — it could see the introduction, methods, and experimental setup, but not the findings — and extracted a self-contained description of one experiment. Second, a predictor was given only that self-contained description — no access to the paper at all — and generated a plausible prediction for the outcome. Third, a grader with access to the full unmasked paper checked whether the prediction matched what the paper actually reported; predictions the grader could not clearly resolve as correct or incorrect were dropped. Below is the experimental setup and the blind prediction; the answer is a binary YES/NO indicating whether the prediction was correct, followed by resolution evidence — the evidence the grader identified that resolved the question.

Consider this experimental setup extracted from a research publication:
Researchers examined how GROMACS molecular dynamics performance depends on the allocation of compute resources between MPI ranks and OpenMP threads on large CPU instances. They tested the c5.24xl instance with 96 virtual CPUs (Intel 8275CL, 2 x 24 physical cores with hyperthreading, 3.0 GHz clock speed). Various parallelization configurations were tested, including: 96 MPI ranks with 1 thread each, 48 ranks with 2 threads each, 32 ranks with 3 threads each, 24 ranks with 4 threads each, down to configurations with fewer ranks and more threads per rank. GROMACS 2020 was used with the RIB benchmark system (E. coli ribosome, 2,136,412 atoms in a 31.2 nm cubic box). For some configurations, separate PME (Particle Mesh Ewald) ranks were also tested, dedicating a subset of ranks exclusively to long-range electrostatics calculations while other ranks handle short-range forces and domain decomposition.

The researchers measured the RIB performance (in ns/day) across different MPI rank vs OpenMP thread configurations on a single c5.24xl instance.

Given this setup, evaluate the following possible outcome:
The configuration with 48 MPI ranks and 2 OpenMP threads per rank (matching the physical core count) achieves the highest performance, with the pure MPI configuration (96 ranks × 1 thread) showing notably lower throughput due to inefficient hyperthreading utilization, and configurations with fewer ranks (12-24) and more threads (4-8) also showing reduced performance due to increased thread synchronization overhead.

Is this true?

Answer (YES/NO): NO